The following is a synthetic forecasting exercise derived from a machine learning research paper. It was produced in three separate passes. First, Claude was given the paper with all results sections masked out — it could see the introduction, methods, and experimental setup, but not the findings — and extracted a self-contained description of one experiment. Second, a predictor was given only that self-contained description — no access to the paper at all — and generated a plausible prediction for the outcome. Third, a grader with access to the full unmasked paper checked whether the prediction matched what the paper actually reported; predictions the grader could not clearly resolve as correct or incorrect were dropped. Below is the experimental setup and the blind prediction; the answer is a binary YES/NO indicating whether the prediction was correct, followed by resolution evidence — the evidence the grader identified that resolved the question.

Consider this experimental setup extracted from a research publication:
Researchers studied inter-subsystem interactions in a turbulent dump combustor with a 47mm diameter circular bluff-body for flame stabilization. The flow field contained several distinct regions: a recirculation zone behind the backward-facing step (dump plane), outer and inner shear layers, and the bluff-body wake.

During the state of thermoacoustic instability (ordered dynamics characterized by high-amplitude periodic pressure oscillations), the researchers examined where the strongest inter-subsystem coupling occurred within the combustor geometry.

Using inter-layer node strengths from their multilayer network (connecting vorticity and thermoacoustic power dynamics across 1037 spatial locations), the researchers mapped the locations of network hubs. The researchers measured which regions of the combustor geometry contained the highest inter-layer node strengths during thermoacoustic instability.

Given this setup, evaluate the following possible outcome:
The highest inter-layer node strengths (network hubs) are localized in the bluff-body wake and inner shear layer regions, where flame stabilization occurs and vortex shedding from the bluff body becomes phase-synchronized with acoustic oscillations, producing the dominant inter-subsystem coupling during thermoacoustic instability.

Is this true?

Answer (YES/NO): NO